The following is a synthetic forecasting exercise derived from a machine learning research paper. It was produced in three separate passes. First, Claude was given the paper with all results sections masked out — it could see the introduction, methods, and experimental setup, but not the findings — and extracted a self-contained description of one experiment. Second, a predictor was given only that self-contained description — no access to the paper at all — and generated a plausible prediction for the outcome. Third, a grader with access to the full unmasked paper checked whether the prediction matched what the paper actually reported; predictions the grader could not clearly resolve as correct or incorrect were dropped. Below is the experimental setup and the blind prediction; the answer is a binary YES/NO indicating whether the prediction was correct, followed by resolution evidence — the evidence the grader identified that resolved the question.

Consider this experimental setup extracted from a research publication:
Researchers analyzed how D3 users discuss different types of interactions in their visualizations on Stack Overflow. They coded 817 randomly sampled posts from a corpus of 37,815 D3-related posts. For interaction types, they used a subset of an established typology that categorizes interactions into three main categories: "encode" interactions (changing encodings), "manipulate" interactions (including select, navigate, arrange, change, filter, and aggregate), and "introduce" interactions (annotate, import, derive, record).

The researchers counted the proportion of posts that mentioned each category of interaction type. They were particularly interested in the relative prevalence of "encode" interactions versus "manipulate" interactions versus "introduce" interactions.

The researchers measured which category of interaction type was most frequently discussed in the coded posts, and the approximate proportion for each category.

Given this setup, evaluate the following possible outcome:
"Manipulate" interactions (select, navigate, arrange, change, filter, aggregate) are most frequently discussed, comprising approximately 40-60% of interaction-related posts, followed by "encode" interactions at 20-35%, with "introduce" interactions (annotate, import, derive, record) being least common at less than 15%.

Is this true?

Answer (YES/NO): NO